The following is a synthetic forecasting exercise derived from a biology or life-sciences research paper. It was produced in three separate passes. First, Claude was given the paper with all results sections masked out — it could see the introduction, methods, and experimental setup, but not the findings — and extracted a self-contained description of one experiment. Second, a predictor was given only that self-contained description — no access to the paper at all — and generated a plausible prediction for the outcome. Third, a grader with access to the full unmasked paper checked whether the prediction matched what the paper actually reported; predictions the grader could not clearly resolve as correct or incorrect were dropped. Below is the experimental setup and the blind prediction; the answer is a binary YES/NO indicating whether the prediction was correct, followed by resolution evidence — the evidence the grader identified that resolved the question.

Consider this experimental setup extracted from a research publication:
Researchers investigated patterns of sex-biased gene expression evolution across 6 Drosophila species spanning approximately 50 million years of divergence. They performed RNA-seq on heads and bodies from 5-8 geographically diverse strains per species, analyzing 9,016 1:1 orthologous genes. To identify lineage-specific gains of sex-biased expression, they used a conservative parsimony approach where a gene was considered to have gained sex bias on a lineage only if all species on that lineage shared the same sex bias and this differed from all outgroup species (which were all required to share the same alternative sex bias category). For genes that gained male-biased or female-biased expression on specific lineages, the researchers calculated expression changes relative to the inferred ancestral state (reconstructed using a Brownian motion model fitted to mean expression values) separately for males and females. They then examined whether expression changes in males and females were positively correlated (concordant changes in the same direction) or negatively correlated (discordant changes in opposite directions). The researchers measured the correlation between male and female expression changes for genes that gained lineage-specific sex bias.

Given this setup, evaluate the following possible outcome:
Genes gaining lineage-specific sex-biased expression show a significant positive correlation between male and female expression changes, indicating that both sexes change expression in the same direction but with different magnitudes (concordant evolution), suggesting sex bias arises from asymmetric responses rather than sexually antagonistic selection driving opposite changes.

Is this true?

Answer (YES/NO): YES